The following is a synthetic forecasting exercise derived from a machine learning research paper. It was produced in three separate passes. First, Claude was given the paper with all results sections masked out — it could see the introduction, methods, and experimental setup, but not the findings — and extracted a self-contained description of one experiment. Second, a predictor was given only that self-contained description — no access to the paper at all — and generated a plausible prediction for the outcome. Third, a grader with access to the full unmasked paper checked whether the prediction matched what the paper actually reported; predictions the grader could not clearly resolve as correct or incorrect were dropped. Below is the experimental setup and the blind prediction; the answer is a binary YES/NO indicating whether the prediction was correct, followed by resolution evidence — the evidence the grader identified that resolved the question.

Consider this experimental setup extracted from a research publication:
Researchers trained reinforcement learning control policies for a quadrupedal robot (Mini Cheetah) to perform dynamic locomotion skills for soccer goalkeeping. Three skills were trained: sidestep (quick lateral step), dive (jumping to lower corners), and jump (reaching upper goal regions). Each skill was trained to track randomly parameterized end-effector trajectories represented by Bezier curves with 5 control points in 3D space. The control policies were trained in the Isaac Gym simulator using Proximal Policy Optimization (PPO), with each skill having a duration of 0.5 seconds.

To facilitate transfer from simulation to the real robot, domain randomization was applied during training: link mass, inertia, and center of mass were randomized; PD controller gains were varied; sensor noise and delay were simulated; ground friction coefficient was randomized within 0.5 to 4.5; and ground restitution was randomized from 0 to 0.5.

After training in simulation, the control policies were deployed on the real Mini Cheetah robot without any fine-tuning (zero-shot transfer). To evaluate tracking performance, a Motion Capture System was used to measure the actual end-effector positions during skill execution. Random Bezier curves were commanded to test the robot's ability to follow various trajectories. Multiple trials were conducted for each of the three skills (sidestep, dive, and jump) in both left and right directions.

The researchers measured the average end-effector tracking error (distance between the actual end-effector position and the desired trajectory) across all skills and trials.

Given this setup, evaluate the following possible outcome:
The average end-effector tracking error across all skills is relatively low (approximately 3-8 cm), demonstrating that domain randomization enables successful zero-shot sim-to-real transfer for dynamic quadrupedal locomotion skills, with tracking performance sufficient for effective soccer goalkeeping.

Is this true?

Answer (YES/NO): NO